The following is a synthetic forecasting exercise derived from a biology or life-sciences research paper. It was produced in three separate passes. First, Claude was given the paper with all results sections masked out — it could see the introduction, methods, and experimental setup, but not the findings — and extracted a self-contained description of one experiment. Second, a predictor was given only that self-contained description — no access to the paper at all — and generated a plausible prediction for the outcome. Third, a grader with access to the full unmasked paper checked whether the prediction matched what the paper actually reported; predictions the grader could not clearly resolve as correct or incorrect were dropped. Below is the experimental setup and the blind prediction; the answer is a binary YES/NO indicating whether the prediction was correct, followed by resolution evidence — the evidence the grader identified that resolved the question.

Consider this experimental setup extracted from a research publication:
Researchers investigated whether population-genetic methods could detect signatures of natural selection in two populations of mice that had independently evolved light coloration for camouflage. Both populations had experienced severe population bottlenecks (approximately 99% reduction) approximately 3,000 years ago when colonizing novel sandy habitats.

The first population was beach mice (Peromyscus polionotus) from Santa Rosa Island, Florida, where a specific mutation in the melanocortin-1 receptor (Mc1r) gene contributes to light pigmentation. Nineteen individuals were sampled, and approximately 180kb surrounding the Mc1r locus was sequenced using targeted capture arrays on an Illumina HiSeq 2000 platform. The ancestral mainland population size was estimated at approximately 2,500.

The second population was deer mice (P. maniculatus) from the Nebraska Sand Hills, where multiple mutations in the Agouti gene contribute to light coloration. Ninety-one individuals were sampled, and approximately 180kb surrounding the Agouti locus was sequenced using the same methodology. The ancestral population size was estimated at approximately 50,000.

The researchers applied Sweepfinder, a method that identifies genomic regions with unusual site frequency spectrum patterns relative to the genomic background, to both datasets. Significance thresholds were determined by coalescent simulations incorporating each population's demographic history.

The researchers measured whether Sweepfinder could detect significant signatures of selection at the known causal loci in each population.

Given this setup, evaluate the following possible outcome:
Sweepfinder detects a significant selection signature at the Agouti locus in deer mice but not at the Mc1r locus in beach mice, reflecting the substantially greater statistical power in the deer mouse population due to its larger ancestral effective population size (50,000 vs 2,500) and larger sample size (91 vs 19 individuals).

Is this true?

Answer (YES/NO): YES